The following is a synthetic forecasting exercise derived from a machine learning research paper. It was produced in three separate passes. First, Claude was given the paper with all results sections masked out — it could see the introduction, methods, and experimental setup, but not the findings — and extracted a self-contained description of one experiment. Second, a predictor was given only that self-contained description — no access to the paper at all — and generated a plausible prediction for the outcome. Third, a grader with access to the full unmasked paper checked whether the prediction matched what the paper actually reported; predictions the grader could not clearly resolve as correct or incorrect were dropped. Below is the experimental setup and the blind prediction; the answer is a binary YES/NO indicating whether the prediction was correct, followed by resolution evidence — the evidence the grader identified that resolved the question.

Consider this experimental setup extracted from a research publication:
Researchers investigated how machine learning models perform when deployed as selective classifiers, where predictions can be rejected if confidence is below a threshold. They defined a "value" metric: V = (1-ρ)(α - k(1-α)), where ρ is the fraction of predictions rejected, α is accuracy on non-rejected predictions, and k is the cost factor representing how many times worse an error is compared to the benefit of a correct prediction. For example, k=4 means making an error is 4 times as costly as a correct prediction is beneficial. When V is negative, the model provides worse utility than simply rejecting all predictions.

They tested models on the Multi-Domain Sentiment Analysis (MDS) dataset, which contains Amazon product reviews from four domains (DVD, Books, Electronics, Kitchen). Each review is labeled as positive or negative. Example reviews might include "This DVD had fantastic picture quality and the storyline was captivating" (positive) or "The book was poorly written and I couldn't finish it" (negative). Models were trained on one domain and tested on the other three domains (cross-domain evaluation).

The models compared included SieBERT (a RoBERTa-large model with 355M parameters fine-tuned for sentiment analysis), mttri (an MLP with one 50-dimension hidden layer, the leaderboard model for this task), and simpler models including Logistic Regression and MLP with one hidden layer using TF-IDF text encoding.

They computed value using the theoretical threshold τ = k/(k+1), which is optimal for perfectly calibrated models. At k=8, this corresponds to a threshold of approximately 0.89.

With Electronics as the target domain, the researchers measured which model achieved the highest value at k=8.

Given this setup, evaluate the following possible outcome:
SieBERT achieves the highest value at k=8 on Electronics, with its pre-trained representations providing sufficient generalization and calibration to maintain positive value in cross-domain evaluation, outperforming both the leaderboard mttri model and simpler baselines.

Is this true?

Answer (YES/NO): NO